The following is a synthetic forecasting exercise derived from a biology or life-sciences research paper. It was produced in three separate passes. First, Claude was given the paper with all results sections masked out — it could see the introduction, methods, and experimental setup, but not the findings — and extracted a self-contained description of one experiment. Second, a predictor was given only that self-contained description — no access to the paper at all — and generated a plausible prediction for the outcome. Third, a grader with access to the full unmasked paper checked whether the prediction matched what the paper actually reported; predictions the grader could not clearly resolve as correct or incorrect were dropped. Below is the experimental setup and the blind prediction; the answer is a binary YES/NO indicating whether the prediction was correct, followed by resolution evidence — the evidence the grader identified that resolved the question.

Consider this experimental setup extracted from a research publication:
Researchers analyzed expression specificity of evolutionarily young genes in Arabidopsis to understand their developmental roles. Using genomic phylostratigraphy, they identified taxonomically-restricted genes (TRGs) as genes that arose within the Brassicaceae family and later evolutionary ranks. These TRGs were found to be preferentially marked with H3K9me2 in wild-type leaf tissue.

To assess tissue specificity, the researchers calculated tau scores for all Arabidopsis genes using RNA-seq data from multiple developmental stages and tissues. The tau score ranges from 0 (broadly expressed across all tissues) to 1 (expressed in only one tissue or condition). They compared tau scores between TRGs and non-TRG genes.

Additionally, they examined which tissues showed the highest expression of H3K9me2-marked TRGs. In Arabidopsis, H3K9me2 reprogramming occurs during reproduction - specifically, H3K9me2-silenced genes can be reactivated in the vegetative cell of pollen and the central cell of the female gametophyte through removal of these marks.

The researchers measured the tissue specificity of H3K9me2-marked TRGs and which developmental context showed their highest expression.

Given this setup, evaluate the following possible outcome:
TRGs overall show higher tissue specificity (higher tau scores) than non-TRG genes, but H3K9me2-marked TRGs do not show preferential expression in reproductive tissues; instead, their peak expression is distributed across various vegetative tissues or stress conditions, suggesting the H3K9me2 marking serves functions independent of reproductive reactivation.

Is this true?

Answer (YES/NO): NO